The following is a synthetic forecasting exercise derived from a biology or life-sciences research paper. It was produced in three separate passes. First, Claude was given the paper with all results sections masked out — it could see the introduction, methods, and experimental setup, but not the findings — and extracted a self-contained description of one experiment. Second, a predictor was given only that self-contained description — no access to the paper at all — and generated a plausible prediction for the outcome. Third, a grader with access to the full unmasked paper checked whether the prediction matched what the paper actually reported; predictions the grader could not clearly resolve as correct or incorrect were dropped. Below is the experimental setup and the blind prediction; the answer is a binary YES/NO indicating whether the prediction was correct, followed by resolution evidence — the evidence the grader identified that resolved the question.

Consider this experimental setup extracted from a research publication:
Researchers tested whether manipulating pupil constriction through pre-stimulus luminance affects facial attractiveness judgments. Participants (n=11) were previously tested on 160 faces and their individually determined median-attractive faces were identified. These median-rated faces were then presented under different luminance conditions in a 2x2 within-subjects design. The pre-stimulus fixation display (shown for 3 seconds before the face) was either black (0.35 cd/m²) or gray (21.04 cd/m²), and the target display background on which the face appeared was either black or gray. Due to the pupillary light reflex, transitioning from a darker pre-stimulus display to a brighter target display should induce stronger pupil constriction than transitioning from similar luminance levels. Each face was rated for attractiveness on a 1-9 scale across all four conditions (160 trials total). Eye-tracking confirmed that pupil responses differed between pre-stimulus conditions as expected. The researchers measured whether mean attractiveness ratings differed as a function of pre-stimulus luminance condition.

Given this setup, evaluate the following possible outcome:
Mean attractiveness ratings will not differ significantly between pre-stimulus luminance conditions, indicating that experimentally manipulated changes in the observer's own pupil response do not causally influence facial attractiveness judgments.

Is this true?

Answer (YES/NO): NO